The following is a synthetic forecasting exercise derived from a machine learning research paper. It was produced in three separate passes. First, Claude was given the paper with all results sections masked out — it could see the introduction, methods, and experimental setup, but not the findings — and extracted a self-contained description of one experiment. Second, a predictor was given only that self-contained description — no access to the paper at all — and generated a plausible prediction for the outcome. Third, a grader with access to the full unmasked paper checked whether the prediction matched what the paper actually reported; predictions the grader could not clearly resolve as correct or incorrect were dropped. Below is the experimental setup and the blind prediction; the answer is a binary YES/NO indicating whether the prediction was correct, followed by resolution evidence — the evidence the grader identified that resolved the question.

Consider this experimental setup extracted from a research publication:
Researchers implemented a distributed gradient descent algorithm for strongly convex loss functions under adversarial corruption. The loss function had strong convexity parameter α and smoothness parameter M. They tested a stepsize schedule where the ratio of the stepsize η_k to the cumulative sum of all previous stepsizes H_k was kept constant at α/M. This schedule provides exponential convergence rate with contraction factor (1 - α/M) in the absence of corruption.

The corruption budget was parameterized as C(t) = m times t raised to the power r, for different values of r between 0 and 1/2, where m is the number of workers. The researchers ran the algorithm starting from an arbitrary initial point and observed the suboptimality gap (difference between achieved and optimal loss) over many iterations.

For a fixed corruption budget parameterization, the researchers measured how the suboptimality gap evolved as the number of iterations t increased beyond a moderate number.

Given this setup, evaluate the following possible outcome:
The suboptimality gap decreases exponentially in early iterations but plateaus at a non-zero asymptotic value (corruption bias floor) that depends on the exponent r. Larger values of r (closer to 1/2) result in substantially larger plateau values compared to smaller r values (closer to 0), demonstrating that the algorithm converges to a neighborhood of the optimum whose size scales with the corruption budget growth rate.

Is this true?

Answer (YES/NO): YES